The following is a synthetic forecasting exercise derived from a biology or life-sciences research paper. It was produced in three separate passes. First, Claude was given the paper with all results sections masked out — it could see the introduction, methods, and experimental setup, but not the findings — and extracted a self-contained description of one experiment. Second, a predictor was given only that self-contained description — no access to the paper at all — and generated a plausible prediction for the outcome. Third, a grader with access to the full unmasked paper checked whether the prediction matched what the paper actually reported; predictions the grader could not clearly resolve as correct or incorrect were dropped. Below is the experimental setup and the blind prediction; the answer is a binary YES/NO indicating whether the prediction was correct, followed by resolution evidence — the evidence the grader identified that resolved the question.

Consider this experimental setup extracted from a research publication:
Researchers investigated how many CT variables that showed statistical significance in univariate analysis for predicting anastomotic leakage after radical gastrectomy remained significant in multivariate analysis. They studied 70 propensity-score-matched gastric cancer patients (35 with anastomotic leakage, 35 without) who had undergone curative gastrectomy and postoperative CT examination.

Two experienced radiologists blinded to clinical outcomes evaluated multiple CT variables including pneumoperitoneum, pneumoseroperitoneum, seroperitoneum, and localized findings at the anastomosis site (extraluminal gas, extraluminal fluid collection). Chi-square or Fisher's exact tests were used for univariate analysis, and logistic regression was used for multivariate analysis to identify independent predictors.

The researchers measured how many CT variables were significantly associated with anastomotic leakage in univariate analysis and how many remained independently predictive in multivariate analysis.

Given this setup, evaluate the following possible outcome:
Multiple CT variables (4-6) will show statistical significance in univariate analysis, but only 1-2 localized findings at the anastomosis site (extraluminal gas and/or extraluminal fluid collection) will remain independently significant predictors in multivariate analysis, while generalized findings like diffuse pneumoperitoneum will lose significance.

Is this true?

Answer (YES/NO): YES